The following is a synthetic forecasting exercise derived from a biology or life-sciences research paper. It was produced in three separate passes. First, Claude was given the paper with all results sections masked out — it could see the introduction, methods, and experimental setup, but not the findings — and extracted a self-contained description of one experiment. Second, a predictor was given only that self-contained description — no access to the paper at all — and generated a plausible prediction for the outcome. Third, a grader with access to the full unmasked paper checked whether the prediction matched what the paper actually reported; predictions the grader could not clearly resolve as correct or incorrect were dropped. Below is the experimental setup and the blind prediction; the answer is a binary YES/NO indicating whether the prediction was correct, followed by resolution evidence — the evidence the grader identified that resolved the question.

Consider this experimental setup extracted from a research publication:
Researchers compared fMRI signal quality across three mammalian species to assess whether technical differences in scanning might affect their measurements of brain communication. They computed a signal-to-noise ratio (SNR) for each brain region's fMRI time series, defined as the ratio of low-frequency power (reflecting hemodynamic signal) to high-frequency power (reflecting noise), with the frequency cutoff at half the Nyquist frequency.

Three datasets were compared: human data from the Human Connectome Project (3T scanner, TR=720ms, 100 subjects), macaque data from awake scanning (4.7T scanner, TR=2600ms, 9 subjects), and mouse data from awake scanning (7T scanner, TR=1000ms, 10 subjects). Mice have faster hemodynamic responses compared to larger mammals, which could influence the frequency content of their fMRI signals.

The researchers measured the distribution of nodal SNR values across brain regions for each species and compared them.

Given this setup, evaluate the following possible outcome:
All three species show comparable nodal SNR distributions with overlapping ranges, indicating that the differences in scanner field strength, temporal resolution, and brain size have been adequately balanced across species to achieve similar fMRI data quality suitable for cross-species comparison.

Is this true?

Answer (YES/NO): NO